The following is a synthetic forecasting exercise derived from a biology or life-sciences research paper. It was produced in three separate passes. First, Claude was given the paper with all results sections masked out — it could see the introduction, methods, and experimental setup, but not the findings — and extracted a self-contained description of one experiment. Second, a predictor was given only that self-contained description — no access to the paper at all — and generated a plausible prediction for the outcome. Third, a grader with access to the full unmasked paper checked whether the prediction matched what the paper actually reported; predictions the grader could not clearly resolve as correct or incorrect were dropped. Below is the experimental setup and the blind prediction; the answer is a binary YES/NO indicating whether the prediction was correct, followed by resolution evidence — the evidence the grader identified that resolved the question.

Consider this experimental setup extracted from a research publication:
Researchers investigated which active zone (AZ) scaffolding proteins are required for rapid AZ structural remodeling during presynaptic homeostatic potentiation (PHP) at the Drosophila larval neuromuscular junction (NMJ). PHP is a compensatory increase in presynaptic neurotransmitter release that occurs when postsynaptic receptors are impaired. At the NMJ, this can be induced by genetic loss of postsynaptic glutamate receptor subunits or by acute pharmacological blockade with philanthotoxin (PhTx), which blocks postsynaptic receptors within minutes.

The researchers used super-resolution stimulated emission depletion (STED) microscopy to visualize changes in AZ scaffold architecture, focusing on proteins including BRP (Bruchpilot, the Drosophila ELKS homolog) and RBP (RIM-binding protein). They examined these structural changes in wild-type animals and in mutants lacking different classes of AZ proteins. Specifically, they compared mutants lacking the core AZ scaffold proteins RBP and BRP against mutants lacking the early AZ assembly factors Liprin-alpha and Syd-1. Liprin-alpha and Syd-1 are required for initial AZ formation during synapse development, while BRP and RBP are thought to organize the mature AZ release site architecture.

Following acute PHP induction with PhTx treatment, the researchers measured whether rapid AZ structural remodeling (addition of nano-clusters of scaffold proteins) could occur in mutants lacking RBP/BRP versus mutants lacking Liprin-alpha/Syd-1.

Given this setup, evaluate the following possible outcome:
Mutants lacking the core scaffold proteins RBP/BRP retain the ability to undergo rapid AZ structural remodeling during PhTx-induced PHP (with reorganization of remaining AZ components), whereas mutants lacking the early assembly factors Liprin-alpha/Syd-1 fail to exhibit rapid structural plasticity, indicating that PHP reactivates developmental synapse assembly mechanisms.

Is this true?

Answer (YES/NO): NO